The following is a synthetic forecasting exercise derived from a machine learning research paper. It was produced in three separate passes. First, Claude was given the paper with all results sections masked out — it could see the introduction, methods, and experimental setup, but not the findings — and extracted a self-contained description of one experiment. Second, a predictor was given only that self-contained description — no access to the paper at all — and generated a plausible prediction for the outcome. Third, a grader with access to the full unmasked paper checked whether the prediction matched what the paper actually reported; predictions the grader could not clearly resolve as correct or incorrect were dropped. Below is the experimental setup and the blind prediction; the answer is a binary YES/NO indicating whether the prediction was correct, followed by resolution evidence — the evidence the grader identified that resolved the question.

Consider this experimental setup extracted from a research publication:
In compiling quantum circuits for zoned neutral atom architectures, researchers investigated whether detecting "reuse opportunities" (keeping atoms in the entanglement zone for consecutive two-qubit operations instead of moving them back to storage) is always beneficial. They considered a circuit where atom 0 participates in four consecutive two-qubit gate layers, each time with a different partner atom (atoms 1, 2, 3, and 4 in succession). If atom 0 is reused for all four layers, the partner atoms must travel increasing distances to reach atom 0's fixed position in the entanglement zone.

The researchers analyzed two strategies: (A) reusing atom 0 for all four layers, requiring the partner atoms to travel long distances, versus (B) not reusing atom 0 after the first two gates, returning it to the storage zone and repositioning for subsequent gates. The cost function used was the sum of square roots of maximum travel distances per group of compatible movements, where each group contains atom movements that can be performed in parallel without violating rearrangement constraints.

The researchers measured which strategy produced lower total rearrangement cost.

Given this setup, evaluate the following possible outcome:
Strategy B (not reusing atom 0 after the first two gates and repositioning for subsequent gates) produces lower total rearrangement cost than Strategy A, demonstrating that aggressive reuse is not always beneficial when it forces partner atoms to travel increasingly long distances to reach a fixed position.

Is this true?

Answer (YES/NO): YES